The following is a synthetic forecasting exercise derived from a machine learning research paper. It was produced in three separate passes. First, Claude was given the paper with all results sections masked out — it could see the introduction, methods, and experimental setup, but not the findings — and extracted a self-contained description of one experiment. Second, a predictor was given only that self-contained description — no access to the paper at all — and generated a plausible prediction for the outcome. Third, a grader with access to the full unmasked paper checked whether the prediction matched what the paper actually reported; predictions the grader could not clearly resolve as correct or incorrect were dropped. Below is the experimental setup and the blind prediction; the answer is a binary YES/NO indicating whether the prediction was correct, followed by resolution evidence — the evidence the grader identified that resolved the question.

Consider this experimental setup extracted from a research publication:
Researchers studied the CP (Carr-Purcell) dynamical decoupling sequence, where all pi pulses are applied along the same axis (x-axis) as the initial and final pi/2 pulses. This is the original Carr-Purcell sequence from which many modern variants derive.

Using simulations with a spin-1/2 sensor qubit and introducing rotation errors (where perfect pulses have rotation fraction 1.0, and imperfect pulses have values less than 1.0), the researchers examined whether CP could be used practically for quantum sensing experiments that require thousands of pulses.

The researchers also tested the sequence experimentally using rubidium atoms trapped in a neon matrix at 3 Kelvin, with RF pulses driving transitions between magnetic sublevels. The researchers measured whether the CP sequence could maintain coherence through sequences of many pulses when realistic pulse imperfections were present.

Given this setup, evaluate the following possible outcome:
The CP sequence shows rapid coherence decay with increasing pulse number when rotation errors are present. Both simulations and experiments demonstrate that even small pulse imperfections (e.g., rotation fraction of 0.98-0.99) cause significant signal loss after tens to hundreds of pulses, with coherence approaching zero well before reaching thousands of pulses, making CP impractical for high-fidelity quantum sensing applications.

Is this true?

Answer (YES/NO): NO